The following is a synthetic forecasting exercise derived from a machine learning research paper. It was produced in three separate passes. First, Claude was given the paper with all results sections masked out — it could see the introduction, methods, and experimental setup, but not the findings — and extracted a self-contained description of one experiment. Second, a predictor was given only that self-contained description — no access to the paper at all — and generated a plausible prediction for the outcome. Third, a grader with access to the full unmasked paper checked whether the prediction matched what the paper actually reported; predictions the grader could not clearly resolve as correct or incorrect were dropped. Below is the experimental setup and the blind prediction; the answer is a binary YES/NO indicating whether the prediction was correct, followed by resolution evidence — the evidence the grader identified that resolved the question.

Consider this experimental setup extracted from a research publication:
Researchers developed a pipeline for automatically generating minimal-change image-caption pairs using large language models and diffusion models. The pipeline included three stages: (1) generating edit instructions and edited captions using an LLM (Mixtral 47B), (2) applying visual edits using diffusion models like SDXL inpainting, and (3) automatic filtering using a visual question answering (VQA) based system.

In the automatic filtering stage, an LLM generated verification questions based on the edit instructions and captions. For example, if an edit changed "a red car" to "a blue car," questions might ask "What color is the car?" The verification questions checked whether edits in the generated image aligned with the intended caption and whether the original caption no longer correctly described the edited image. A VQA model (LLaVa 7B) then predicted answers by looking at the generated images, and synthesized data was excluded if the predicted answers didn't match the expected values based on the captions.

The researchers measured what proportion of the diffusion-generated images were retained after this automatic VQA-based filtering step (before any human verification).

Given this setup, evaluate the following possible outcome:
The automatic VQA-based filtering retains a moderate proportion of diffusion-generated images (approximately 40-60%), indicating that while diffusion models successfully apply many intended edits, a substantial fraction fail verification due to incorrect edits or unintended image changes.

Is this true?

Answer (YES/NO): NO